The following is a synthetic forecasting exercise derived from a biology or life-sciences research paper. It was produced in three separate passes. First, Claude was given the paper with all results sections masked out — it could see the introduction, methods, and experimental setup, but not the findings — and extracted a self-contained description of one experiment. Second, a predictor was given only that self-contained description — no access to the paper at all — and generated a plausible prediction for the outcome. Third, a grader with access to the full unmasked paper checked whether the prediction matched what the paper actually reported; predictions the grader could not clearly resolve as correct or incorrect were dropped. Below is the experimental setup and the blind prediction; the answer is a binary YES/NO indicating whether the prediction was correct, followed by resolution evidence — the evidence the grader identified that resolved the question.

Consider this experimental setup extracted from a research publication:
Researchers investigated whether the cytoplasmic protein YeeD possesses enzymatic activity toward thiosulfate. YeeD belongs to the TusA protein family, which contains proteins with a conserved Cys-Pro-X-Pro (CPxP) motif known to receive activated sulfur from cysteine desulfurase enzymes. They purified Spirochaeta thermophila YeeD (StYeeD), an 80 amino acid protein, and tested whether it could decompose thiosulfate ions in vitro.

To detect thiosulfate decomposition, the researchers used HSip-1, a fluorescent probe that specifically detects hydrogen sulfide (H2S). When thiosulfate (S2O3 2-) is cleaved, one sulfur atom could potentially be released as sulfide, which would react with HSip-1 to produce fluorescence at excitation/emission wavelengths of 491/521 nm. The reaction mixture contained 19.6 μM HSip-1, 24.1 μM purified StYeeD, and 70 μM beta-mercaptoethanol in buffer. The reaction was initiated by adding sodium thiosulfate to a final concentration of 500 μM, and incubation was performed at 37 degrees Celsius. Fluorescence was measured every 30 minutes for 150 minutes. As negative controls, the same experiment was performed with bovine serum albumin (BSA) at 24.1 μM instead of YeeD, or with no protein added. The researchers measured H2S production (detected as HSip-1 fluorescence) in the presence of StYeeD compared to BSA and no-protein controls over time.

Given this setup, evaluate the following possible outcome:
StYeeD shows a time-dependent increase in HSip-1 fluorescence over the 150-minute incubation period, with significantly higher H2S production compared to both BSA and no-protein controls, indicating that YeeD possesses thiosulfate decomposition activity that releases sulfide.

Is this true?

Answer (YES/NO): YES